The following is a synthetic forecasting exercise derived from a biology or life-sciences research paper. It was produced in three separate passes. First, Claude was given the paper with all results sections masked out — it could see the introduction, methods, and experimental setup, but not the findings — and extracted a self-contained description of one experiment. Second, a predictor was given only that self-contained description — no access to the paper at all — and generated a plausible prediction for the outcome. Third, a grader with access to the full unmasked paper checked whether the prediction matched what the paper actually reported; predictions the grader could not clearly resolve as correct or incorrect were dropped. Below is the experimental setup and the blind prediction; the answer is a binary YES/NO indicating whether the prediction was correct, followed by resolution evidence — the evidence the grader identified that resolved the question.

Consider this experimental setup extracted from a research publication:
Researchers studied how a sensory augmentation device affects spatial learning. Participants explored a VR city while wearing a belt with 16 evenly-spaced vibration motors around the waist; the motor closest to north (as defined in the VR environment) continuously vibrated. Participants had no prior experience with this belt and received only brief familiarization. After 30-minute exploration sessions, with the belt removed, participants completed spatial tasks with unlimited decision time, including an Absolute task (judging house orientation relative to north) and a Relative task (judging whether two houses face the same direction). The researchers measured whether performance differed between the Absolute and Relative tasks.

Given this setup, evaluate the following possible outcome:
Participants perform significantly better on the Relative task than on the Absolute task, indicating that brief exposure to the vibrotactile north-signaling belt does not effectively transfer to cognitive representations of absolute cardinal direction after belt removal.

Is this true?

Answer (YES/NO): YES